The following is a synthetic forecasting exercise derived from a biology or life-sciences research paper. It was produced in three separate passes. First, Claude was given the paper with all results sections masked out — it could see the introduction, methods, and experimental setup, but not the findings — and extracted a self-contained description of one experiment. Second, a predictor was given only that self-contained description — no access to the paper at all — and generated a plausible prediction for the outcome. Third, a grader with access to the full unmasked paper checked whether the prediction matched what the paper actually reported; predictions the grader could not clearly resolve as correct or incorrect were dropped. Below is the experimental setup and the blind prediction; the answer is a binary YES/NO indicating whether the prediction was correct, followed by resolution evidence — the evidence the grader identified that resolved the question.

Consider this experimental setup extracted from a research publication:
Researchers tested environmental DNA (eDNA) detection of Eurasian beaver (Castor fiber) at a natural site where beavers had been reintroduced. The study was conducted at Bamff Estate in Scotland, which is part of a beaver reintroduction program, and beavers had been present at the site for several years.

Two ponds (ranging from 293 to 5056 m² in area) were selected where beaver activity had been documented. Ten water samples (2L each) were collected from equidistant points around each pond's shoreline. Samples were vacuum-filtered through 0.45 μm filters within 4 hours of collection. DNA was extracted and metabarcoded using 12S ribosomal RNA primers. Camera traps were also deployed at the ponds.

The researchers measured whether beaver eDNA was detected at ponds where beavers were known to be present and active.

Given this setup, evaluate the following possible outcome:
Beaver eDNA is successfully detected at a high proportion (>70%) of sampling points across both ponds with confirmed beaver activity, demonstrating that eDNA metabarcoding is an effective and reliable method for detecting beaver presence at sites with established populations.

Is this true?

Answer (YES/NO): YES